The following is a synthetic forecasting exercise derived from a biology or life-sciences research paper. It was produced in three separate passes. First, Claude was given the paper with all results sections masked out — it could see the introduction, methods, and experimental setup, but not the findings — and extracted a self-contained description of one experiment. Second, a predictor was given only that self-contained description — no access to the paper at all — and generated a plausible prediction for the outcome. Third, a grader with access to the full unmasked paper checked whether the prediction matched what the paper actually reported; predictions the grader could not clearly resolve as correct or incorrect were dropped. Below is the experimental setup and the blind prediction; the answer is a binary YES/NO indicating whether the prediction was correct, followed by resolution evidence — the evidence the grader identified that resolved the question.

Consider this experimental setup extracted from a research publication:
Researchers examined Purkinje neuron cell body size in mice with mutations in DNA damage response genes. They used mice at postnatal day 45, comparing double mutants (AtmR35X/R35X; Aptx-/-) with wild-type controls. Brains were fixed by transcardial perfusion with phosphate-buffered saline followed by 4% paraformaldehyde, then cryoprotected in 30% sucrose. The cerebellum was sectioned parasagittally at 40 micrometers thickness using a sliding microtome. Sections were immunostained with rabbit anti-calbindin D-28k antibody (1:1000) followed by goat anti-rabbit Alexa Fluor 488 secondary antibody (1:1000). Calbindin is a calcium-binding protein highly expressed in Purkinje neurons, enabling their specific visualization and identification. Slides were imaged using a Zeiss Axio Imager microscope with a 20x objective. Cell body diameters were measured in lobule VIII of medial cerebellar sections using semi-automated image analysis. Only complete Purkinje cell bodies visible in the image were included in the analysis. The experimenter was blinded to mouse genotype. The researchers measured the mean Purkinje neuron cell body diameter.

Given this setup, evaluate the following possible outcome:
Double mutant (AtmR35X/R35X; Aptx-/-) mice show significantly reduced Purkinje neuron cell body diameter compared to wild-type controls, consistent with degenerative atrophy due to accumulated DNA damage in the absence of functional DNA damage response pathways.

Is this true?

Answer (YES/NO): YES